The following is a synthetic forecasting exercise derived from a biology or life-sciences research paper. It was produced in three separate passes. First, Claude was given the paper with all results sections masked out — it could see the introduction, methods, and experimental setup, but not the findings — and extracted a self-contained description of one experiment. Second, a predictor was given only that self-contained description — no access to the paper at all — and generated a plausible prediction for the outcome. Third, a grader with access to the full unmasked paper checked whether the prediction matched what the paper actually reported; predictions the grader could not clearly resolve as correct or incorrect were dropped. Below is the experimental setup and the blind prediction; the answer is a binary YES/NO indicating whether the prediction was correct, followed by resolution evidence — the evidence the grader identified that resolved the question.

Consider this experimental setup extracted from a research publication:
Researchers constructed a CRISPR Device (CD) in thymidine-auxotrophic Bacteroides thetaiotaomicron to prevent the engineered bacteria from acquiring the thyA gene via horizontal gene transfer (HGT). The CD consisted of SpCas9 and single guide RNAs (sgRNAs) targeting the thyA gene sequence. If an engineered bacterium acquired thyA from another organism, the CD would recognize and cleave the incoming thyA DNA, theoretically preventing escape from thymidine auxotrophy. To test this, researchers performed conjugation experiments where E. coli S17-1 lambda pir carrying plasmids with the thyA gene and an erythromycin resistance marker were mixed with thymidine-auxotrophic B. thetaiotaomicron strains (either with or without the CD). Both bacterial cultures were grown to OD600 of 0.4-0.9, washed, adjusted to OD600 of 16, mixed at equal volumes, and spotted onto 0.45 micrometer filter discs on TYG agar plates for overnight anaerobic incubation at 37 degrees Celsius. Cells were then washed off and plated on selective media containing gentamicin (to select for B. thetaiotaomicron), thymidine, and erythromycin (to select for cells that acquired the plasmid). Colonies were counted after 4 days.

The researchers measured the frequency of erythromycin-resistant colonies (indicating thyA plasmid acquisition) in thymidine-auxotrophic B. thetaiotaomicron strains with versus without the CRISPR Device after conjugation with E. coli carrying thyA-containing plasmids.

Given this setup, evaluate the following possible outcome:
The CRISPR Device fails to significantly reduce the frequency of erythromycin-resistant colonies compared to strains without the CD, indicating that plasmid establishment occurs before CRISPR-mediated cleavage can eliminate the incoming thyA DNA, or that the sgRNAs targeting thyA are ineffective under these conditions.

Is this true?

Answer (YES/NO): NO